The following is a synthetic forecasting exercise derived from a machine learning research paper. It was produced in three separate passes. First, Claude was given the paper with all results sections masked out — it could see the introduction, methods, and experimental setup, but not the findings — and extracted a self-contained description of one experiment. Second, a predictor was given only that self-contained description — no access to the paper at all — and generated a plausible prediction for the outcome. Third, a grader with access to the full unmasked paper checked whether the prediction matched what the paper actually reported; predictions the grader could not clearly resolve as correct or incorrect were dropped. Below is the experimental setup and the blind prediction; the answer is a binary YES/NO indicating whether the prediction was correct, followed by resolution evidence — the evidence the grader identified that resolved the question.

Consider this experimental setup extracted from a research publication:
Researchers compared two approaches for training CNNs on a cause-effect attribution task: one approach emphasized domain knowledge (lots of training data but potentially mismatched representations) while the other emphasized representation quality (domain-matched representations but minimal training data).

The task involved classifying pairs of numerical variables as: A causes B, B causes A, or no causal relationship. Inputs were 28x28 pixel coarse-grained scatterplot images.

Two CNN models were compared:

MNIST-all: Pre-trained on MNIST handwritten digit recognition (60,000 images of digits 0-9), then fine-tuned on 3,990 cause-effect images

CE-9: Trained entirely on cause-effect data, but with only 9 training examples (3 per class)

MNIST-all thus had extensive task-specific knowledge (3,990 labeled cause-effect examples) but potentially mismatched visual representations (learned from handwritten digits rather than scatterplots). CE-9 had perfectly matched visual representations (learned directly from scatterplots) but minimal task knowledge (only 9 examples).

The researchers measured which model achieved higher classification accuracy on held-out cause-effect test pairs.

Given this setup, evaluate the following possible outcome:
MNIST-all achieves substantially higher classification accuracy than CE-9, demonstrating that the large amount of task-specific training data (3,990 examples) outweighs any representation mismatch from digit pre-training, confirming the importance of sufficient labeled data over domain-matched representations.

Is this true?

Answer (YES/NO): NO